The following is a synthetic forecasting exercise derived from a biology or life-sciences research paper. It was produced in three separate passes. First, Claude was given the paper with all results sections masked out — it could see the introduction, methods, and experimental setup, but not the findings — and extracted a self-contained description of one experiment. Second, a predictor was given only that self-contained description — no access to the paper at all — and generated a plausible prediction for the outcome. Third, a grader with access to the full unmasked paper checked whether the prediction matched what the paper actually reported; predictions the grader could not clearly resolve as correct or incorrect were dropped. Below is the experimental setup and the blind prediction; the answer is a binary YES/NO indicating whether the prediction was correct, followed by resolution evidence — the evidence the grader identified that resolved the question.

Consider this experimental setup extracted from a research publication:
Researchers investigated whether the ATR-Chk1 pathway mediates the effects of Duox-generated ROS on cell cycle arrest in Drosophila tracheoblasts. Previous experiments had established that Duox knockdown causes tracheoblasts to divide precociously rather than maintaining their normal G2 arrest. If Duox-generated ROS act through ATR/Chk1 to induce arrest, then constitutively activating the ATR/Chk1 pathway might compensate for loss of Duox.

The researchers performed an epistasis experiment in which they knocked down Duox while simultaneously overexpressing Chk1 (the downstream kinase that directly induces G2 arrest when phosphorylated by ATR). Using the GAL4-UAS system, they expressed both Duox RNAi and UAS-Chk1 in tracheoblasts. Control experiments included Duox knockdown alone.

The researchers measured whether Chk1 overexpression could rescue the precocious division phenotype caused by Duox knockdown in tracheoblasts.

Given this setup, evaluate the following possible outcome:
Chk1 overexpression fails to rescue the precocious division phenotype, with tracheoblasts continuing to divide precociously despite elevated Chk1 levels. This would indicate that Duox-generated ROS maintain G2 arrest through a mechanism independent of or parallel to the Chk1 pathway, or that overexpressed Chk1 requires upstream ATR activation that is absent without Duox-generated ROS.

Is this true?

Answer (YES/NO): YES